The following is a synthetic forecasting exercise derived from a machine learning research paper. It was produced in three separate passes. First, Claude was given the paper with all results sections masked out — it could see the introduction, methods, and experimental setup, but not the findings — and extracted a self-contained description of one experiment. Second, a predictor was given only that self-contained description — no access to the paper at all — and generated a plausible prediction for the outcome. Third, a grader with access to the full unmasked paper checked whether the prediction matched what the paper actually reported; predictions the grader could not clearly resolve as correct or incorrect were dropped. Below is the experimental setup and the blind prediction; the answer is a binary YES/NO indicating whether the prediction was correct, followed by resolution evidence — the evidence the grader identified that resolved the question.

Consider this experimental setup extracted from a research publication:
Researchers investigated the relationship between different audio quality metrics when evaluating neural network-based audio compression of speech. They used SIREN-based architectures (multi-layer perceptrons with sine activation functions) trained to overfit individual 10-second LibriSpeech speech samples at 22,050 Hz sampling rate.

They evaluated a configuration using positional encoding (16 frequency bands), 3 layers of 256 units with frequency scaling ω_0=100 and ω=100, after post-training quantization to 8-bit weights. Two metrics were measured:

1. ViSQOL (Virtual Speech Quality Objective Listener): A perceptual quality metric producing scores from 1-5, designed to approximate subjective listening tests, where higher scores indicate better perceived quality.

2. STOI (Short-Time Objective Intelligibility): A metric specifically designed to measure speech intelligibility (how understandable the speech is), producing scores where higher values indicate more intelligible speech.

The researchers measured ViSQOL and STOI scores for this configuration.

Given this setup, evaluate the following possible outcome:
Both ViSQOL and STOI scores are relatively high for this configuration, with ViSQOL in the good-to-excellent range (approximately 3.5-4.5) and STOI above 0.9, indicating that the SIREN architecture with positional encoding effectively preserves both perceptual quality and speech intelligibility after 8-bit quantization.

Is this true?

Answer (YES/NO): NO